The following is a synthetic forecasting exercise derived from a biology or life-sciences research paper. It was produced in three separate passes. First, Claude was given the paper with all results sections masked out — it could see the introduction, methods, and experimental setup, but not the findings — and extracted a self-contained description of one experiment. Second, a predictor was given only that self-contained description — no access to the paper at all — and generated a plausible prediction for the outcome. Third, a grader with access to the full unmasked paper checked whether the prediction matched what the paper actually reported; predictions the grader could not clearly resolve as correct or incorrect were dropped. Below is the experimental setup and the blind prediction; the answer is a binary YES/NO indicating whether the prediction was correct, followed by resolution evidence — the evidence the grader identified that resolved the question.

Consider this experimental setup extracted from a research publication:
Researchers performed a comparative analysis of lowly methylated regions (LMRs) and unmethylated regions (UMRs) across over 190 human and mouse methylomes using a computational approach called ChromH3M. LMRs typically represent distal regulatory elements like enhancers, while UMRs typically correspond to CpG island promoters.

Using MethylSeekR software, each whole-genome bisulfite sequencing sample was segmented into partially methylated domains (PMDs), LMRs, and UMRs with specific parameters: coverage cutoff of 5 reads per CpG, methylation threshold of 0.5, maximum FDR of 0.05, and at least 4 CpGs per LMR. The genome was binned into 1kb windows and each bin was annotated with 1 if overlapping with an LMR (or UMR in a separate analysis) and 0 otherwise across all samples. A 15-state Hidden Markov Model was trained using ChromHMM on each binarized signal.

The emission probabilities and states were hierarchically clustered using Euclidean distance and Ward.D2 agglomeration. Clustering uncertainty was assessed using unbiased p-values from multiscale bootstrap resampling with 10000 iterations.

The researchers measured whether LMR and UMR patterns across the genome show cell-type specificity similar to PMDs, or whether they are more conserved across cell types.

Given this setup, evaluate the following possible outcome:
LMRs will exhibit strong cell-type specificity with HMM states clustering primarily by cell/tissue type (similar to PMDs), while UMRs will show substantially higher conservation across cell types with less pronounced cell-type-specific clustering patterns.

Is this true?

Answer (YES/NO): NO